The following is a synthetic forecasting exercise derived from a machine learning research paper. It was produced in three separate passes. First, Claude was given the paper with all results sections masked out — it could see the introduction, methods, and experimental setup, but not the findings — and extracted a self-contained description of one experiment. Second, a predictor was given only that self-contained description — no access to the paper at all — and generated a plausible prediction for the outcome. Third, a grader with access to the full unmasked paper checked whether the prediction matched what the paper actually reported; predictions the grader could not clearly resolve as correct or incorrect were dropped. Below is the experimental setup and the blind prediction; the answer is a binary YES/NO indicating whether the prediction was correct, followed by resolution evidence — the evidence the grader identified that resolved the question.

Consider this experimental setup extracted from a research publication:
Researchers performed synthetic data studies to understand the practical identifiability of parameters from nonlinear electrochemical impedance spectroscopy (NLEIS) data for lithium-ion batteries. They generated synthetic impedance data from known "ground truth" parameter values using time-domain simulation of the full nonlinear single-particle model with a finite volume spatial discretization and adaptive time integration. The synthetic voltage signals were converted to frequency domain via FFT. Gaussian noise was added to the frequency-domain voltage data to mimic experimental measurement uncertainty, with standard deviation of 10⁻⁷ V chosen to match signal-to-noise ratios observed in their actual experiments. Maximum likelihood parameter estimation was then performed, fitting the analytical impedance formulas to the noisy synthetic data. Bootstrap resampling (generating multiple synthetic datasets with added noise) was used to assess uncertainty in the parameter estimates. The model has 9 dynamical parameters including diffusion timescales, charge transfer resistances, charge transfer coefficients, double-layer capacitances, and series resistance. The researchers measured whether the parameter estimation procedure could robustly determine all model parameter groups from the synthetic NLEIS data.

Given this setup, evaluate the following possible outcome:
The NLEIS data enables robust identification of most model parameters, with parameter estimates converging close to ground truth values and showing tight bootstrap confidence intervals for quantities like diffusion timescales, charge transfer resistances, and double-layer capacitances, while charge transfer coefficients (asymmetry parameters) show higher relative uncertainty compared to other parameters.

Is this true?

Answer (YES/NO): NO